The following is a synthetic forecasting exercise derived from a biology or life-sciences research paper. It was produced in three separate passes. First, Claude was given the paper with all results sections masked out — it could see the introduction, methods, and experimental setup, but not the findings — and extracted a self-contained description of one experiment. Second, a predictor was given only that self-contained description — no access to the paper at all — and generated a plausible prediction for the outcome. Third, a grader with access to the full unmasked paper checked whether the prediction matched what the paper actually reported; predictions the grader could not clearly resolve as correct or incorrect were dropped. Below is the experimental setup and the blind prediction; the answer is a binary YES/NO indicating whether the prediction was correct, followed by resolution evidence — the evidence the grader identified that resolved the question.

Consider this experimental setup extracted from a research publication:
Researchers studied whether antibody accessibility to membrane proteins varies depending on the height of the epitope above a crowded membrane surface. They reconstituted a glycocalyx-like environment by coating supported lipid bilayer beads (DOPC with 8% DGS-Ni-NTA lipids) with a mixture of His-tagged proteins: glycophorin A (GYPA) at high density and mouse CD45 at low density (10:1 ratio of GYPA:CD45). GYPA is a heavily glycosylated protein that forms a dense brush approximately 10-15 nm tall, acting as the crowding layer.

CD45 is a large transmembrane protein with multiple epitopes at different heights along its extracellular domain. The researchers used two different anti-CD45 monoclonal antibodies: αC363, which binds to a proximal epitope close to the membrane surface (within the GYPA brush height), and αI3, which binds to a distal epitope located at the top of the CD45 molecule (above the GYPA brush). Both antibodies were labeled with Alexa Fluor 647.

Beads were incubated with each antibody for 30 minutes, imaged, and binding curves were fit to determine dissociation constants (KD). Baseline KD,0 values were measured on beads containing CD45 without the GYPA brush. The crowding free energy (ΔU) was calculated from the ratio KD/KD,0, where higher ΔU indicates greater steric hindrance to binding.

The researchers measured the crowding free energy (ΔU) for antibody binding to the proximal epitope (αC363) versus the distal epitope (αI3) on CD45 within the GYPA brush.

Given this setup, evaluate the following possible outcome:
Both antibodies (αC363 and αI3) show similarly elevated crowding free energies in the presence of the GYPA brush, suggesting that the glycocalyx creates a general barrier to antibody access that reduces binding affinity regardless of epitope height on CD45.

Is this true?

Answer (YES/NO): NO